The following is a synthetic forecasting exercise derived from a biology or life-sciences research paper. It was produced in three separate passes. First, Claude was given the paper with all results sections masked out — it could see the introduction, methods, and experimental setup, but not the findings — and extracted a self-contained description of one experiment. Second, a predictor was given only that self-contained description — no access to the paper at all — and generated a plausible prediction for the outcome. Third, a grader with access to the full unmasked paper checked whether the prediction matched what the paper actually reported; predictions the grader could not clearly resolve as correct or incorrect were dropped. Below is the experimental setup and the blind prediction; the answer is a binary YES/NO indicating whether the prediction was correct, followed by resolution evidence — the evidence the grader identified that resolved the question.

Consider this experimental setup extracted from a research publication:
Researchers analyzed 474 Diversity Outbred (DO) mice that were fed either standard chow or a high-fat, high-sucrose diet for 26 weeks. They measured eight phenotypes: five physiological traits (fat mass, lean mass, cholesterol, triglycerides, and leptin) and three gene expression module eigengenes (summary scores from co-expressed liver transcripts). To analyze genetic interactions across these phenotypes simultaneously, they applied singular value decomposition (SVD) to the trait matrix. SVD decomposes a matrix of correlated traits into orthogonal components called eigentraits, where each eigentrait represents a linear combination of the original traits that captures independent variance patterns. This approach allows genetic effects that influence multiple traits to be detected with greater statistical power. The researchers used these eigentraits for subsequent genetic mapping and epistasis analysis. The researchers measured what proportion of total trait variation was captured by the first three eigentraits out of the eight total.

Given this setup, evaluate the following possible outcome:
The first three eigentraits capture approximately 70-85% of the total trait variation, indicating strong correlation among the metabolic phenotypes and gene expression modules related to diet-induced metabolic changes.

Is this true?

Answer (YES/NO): NO